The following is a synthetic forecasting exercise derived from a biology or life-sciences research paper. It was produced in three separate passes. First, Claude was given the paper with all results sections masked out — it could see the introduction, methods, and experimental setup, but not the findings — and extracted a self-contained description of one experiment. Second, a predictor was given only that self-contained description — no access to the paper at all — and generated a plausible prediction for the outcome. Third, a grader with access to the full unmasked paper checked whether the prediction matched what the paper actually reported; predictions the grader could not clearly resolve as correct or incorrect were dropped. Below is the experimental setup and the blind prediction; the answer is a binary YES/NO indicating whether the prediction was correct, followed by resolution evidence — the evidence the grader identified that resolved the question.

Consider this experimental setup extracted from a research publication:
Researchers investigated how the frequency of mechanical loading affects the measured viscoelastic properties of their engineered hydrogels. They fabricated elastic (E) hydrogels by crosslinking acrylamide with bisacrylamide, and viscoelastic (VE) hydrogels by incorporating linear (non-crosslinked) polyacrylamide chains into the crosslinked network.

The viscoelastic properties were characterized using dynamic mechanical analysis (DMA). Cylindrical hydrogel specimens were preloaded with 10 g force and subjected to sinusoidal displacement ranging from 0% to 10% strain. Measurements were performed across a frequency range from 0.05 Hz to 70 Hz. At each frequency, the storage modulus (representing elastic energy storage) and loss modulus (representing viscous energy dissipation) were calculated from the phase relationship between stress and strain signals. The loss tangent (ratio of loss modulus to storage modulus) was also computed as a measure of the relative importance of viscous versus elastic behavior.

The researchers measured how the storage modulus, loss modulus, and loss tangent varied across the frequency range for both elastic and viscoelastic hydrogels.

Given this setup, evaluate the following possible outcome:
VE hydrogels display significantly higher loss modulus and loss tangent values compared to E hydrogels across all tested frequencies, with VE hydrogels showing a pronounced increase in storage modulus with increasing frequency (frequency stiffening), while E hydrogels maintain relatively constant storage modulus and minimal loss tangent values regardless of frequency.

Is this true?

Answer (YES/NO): NO